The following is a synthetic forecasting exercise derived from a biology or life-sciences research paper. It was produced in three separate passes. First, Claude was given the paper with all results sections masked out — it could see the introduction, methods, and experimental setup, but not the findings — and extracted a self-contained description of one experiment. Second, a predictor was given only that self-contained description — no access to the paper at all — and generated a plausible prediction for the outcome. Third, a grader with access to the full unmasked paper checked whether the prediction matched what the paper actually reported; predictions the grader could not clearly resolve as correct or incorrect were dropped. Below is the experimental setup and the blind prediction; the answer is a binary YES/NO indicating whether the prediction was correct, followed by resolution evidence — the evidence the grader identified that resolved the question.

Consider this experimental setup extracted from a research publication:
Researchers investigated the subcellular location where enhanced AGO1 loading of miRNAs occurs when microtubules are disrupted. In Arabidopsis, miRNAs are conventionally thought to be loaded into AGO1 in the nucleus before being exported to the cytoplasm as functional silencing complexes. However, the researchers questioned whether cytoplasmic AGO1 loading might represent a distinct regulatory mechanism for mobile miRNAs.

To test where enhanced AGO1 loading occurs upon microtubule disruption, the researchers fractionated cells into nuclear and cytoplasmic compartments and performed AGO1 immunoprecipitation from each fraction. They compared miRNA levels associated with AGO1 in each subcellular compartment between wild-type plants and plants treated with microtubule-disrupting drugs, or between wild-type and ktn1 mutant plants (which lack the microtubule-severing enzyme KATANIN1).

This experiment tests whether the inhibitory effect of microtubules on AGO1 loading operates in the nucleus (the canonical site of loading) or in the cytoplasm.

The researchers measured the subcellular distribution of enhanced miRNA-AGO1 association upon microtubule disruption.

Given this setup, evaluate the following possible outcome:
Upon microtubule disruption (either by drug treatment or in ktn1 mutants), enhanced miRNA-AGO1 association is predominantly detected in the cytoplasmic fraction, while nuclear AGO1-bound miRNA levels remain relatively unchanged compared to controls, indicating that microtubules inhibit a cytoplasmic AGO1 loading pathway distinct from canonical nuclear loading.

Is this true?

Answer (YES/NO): YES